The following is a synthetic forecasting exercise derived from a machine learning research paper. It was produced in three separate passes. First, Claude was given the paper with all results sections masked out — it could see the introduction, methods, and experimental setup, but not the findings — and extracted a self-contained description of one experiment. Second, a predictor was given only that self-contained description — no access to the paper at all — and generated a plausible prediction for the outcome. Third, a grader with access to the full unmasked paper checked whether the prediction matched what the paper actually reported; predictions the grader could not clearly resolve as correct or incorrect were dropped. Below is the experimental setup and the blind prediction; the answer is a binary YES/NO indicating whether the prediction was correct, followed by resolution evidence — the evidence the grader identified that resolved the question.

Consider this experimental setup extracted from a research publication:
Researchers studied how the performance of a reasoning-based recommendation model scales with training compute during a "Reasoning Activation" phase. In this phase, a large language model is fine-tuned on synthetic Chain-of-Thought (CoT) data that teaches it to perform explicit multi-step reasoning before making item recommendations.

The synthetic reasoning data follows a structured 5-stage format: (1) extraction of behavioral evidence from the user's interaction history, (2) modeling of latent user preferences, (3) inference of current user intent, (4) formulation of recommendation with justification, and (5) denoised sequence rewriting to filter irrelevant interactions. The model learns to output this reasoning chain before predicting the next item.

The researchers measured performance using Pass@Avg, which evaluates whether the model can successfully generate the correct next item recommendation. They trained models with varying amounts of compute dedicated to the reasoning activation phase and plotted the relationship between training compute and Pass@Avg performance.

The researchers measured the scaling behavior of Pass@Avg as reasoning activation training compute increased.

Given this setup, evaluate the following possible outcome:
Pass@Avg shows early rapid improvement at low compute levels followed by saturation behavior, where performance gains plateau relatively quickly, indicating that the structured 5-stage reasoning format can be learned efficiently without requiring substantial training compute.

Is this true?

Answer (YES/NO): NO